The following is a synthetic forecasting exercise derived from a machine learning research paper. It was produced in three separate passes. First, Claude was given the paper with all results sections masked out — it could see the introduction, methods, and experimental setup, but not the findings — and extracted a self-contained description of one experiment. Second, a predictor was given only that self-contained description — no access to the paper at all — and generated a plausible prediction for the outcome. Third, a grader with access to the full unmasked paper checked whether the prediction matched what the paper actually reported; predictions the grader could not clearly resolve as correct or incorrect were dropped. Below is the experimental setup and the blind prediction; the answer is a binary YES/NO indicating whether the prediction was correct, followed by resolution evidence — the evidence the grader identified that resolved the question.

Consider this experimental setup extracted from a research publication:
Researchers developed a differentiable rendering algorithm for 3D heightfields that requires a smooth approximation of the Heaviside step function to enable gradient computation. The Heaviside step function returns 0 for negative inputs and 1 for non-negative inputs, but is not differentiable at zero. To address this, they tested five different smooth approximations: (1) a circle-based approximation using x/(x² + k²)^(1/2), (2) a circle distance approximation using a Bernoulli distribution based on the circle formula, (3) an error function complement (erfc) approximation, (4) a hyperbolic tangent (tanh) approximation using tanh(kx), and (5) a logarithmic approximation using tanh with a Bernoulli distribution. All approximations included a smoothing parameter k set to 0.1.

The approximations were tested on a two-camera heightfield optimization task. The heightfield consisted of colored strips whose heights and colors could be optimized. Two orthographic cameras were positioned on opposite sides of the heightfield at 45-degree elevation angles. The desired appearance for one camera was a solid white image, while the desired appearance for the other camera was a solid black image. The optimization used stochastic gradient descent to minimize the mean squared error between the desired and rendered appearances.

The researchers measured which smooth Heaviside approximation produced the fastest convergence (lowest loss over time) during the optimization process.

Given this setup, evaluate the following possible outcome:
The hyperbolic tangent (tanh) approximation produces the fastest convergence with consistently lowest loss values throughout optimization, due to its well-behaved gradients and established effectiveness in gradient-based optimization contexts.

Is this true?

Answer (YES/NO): YES